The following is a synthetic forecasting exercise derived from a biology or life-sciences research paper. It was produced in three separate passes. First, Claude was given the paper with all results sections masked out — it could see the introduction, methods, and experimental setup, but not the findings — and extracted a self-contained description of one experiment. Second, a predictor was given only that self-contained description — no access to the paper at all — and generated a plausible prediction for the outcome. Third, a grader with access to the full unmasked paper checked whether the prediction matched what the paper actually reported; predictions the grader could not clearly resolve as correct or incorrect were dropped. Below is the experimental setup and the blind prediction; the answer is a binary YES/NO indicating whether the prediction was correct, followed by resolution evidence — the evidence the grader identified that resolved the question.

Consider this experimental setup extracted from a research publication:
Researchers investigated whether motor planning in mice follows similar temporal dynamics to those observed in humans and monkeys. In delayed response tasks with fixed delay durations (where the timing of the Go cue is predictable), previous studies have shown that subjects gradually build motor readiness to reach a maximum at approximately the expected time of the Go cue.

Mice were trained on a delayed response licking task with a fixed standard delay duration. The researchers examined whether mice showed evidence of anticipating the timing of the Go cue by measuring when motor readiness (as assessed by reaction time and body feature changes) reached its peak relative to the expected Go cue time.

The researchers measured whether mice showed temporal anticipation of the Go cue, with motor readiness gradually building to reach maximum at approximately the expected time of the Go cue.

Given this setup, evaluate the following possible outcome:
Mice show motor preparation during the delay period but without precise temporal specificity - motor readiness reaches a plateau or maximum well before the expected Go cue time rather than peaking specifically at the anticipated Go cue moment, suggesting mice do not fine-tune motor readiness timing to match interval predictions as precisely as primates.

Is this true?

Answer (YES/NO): NO